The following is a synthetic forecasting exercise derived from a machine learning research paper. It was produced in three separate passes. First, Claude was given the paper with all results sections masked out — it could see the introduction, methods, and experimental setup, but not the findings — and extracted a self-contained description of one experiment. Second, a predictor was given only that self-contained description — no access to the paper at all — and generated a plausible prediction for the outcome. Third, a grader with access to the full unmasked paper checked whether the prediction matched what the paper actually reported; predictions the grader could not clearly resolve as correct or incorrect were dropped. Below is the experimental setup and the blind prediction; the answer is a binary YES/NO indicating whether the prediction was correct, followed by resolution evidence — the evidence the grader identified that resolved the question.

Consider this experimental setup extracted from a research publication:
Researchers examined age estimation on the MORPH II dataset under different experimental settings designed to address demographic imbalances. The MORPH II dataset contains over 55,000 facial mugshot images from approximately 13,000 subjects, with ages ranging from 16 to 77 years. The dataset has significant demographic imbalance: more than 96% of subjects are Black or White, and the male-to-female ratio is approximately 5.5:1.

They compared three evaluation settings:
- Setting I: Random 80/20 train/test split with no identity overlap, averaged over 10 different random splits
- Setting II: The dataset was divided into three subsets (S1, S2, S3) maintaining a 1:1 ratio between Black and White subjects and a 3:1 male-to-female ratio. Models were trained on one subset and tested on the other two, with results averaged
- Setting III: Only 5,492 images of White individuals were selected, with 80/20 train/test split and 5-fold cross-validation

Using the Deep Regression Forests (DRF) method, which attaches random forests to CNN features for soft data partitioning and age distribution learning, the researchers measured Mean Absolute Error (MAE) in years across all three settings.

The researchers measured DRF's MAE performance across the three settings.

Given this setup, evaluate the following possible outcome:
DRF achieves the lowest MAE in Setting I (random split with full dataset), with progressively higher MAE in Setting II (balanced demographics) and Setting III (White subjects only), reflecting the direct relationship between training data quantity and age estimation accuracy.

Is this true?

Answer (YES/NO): NO